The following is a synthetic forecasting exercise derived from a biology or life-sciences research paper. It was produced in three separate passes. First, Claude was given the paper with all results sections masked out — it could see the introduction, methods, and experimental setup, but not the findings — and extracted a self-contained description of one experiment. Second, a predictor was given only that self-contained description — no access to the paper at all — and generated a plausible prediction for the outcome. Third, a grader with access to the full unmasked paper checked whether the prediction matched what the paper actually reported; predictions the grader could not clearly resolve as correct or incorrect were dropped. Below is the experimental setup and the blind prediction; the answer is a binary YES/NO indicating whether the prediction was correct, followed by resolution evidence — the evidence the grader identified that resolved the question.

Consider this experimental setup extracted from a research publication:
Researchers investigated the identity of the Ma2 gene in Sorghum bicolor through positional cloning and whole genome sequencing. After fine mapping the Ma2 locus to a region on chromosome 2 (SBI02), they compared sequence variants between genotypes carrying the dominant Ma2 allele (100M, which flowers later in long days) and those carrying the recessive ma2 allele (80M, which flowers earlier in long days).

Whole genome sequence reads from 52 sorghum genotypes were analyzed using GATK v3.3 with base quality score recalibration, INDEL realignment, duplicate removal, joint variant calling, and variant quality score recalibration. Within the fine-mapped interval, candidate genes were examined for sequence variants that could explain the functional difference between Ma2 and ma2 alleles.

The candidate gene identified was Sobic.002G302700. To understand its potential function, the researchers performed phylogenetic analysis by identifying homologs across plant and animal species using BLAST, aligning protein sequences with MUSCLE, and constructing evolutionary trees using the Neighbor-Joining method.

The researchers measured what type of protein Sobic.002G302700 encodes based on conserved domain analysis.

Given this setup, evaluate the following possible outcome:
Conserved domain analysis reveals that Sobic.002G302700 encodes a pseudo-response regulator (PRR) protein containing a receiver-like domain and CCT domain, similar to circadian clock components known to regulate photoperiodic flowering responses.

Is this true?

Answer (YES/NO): NO